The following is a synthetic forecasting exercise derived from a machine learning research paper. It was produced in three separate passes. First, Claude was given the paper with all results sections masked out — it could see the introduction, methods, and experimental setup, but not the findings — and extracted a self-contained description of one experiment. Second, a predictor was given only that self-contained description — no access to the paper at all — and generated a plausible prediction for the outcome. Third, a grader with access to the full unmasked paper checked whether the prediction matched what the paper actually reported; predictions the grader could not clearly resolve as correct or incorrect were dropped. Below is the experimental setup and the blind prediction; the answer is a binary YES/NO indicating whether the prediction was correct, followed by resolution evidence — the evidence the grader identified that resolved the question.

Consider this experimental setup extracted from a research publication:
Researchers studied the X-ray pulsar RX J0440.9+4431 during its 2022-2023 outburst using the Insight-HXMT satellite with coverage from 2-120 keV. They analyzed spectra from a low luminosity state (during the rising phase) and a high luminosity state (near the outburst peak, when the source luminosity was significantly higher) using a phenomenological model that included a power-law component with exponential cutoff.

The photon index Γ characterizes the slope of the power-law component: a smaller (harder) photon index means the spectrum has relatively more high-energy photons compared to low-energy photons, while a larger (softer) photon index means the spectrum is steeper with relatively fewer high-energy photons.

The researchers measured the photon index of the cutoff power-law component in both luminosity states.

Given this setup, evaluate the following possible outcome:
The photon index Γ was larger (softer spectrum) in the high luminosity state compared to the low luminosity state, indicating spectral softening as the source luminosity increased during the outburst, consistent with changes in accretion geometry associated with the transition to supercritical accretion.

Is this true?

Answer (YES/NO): NO